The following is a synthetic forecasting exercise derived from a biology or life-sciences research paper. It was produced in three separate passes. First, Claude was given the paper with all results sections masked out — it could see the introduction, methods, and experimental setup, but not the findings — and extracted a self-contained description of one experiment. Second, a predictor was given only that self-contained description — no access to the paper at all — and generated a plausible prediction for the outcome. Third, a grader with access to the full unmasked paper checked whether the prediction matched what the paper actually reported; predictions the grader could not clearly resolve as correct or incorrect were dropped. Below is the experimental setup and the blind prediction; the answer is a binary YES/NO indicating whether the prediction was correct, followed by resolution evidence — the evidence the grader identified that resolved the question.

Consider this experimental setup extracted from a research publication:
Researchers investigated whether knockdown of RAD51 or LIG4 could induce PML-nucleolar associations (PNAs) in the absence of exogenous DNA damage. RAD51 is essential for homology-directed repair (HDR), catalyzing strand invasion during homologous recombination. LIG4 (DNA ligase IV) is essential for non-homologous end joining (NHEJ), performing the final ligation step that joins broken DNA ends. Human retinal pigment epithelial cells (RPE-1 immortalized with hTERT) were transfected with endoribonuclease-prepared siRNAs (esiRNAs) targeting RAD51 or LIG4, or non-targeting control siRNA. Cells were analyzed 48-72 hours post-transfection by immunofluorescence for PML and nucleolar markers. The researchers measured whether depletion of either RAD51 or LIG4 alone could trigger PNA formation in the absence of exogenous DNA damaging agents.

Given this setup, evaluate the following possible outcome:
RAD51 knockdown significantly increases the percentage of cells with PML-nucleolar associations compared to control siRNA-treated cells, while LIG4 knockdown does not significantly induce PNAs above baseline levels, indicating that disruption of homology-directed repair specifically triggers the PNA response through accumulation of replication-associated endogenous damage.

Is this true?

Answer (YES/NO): NO